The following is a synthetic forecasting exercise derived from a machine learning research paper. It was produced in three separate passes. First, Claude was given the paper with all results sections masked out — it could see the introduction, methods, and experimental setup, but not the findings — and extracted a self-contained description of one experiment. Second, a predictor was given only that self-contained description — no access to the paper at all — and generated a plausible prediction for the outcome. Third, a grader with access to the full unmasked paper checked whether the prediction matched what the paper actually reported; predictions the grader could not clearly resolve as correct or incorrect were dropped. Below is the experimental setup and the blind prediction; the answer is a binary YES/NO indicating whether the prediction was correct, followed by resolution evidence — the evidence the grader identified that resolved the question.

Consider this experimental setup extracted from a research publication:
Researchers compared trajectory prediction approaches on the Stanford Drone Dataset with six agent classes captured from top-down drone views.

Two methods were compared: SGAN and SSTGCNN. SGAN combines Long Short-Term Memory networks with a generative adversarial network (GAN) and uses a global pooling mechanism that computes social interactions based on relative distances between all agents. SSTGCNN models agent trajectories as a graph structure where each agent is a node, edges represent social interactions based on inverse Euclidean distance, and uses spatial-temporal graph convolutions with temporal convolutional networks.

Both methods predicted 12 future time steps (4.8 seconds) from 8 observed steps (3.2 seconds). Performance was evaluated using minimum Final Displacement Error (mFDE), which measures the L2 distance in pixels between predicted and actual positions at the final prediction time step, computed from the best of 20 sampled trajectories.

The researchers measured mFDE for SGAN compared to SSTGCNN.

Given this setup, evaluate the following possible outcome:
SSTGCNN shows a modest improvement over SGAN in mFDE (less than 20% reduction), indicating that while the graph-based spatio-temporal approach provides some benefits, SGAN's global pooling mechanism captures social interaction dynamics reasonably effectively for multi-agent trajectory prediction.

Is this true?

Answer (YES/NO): NO